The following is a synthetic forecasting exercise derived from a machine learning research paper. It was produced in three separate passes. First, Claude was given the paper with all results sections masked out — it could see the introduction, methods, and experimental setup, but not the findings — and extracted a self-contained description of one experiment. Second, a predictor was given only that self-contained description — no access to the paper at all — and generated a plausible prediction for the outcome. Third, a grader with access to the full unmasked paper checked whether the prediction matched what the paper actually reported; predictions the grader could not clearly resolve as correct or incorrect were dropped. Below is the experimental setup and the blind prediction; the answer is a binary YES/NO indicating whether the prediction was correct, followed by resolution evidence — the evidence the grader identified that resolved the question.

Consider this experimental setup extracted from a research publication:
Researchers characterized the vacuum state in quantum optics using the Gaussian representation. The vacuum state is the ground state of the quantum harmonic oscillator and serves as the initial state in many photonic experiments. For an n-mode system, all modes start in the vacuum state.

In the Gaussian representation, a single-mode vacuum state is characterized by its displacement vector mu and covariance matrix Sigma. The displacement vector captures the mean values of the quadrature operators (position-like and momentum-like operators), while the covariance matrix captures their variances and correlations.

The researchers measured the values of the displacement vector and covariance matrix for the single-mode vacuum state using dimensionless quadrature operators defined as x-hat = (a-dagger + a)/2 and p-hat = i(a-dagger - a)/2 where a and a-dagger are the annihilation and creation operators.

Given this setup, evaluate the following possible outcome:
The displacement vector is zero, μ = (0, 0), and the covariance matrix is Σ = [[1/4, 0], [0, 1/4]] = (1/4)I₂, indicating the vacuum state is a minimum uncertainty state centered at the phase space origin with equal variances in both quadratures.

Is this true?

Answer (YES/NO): YES